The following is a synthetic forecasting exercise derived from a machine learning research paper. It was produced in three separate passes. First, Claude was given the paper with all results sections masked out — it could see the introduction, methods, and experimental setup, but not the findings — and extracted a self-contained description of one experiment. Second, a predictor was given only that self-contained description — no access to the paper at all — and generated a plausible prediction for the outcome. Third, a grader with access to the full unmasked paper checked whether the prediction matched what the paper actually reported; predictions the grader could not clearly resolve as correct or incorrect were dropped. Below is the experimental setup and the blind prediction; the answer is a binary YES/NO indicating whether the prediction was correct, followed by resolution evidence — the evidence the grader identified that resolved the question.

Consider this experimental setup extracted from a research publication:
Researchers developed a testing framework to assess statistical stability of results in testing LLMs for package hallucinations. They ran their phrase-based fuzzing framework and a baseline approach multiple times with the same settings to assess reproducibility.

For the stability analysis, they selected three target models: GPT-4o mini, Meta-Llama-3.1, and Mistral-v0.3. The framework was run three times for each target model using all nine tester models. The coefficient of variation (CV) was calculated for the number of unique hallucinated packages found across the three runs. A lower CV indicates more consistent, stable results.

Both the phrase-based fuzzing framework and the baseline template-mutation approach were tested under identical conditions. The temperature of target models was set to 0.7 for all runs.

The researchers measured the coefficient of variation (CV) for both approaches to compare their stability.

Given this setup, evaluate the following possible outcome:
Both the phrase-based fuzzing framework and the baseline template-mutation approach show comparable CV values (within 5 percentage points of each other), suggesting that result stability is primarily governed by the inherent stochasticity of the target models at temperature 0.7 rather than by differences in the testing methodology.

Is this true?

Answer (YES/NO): NO